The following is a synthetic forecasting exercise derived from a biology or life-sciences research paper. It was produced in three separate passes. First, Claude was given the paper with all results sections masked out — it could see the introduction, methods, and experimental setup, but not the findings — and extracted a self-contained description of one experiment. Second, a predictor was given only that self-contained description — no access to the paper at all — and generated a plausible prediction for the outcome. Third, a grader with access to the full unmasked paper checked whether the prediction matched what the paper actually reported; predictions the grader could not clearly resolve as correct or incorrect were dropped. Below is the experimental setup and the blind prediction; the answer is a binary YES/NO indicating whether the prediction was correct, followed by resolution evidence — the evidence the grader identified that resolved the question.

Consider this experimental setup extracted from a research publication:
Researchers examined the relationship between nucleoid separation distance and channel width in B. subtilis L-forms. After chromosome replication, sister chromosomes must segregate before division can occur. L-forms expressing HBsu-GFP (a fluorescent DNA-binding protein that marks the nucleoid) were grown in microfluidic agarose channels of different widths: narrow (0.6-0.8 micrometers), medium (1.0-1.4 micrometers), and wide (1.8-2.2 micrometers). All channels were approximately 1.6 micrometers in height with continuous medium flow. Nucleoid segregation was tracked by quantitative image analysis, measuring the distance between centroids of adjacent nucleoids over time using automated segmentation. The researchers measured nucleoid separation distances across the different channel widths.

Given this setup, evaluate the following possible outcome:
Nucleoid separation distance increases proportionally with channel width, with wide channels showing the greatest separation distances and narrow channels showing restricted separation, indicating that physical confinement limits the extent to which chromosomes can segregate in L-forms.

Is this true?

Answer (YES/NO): NO